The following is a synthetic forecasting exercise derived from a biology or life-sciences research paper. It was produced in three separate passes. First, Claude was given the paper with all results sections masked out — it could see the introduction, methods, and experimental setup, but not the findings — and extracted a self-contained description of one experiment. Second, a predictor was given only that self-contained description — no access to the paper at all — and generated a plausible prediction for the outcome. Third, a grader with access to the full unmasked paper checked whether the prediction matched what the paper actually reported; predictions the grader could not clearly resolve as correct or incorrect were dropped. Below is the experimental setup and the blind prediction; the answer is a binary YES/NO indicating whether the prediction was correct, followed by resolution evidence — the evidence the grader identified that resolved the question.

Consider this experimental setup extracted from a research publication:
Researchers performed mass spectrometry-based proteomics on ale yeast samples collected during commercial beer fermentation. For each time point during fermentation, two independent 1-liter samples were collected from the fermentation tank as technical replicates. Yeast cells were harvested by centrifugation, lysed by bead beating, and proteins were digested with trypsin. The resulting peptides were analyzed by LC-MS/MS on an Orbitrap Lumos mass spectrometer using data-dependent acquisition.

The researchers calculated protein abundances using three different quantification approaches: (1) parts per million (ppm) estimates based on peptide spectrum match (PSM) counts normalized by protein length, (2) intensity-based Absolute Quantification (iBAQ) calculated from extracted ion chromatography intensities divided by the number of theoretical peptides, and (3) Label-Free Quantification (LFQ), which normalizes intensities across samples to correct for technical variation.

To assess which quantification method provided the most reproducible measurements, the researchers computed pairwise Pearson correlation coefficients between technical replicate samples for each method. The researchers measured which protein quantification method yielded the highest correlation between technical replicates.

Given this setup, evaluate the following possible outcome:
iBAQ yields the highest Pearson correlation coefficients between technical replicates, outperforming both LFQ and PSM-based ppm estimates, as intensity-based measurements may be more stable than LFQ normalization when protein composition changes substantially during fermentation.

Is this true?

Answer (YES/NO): NO